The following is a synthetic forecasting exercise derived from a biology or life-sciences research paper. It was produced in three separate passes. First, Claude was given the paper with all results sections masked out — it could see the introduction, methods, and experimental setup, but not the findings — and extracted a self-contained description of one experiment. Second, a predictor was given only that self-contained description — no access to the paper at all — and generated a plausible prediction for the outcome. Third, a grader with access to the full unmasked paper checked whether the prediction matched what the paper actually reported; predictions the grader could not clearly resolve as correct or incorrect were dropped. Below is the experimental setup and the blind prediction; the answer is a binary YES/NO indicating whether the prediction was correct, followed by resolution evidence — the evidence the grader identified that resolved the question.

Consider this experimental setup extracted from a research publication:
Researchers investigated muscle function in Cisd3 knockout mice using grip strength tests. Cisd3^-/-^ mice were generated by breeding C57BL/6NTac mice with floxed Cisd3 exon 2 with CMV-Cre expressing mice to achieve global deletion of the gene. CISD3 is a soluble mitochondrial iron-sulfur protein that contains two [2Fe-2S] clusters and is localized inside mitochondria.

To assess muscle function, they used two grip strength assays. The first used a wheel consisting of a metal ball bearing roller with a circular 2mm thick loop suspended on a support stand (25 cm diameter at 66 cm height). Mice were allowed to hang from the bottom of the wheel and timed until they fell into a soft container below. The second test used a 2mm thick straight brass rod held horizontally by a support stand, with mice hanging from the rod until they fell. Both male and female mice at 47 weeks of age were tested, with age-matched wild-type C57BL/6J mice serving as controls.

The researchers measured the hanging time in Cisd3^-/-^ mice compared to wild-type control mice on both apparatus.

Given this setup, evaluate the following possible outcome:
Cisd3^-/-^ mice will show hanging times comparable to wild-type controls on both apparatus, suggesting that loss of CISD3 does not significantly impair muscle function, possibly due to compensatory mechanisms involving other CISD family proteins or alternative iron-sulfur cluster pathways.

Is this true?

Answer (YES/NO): NO